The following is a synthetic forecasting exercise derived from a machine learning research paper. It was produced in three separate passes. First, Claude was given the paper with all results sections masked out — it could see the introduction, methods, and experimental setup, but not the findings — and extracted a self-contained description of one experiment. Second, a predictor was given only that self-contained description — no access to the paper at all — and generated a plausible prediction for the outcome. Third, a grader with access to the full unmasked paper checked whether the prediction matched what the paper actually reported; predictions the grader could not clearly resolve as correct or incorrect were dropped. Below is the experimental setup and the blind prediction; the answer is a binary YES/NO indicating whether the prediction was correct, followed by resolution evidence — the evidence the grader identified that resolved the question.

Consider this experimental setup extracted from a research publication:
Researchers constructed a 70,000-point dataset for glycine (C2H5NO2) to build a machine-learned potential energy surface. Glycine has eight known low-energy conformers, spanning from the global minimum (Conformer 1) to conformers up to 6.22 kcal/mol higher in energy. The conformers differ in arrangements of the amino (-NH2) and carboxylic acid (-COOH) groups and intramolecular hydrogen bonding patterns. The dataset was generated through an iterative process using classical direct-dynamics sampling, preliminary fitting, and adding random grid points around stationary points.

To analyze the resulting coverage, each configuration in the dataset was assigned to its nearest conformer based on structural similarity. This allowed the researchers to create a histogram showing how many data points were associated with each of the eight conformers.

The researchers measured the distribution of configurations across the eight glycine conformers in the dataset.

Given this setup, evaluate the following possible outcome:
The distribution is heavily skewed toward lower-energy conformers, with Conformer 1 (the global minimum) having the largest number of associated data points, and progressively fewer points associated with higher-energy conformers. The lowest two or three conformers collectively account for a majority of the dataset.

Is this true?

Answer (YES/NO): NO